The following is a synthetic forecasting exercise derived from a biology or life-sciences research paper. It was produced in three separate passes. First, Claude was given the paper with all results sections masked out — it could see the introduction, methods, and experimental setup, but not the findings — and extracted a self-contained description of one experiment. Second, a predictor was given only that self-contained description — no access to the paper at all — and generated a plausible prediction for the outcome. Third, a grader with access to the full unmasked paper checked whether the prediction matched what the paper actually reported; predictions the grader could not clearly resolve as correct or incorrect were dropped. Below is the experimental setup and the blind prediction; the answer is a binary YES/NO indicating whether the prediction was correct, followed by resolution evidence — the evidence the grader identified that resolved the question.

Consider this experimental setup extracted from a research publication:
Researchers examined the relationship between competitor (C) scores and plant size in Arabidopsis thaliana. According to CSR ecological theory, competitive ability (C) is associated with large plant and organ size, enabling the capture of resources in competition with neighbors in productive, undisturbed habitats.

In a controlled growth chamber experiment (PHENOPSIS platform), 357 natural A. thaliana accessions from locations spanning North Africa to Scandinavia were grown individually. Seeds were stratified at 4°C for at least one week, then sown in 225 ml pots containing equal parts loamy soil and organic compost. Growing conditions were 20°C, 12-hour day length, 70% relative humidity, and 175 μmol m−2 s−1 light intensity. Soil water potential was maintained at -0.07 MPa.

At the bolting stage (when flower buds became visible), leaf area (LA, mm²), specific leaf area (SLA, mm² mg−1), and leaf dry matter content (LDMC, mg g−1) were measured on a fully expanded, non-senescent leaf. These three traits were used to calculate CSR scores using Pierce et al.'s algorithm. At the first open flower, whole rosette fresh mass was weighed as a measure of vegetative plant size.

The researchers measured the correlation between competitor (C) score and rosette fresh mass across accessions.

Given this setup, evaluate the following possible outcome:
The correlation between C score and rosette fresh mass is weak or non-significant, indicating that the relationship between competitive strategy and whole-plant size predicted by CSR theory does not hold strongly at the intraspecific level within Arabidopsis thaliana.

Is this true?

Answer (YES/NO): YES